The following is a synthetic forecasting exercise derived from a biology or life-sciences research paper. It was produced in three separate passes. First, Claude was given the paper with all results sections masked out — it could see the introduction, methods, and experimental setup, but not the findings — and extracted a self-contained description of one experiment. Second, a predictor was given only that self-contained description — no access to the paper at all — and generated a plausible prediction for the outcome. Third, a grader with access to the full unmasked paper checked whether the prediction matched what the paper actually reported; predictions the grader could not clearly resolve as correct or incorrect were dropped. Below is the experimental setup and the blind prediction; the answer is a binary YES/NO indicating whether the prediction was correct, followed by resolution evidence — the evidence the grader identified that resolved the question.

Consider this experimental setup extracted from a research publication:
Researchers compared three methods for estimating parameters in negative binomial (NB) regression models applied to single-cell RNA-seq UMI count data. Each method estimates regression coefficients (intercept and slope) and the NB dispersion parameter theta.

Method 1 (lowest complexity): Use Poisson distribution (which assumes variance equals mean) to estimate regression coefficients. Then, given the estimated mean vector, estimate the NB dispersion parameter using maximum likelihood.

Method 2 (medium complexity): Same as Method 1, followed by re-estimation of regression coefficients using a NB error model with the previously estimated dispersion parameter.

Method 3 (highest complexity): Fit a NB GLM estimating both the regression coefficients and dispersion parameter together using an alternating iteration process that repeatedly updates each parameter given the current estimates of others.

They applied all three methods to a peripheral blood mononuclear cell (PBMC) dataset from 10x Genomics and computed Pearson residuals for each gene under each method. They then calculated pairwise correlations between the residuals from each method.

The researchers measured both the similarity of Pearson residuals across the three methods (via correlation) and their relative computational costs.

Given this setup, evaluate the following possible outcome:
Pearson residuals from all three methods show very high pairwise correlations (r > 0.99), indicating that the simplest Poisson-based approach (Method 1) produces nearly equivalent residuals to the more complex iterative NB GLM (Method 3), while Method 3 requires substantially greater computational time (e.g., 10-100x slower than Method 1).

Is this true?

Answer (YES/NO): NO